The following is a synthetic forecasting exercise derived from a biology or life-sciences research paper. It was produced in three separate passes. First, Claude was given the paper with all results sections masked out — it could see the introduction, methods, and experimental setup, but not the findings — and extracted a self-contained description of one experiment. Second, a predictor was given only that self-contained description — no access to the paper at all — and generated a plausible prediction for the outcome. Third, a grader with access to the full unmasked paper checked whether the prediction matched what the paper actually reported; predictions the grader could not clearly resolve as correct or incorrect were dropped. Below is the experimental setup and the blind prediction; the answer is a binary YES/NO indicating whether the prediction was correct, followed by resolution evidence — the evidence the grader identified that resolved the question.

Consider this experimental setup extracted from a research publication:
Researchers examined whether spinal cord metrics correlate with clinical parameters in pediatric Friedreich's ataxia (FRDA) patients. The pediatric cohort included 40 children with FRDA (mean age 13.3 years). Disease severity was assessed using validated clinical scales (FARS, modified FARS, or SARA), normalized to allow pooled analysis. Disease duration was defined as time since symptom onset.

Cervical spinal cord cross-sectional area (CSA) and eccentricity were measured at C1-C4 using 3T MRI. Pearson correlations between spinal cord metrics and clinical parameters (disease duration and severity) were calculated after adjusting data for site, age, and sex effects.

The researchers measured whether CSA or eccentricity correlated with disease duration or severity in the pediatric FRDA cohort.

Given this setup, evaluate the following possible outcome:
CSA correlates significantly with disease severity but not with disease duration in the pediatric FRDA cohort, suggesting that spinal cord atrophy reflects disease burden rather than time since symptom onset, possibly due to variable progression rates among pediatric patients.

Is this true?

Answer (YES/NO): NO